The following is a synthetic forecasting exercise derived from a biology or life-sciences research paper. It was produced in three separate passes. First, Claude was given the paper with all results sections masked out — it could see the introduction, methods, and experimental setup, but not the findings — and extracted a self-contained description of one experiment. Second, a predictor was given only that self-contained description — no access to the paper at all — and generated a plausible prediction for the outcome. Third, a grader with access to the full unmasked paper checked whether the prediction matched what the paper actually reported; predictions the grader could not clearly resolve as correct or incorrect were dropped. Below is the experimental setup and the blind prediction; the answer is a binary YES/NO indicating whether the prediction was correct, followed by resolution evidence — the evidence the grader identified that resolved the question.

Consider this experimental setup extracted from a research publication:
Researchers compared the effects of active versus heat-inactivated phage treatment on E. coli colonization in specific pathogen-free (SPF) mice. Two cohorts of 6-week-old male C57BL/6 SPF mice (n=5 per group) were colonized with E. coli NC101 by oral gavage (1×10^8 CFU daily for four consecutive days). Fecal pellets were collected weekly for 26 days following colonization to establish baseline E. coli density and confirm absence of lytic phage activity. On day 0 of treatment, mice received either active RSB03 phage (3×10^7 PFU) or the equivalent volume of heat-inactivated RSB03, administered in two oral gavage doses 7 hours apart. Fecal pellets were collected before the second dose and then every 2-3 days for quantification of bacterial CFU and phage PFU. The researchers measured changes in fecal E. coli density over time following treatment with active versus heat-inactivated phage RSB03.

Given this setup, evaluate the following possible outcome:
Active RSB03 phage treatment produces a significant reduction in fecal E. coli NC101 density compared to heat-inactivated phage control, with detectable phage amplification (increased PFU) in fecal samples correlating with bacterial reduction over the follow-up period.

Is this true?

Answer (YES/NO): NO